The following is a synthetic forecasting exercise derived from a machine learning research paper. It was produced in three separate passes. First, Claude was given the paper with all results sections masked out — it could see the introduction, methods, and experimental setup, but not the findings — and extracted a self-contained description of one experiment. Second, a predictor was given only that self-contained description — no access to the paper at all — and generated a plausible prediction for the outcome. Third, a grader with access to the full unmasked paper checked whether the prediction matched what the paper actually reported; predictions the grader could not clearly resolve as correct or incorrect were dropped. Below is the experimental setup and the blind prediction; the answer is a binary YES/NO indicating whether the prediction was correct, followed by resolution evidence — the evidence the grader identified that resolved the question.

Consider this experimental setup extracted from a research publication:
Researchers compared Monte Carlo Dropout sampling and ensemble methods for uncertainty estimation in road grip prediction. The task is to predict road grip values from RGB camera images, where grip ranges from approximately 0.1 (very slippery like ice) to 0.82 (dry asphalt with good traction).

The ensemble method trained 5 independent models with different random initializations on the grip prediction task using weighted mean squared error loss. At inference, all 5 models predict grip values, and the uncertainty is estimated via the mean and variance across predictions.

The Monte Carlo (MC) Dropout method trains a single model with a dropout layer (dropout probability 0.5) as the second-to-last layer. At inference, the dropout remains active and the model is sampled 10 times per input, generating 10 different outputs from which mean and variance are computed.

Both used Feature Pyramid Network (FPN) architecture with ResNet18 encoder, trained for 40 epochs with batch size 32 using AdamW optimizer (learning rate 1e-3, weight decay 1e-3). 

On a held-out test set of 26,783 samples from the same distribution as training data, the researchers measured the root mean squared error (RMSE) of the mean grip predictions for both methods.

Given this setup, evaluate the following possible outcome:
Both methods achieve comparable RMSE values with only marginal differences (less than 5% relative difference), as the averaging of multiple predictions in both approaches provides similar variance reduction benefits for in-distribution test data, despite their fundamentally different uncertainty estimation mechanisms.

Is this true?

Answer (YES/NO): NO